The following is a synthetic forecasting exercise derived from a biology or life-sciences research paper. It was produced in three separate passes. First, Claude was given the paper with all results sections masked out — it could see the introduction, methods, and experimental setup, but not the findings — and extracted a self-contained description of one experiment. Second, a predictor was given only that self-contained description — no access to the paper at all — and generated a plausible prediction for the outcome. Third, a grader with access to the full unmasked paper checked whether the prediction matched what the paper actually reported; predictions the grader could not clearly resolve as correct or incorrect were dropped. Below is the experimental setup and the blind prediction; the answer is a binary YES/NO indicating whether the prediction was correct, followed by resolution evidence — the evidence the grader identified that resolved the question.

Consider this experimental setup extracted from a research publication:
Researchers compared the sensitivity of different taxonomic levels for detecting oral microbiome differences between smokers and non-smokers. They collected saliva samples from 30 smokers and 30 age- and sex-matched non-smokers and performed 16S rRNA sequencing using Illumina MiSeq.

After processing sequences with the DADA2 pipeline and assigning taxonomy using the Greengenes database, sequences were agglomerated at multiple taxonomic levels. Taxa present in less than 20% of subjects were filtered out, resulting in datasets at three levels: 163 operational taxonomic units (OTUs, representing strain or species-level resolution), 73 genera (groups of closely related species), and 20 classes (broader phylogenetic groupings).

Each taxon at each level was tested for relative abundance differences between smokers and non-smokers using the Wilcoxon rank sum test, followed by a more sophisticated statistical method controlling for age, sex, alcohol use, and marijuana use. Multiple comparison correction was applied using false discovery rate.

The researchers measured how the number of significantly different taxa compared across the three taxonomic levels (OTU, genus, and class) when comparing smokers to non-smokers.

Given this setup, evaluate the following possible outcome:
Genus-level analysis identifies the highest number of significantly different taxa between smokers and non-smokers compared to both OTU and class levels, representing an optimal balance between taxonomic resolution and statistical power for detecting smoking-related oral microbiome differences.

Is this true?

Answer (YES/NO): NO